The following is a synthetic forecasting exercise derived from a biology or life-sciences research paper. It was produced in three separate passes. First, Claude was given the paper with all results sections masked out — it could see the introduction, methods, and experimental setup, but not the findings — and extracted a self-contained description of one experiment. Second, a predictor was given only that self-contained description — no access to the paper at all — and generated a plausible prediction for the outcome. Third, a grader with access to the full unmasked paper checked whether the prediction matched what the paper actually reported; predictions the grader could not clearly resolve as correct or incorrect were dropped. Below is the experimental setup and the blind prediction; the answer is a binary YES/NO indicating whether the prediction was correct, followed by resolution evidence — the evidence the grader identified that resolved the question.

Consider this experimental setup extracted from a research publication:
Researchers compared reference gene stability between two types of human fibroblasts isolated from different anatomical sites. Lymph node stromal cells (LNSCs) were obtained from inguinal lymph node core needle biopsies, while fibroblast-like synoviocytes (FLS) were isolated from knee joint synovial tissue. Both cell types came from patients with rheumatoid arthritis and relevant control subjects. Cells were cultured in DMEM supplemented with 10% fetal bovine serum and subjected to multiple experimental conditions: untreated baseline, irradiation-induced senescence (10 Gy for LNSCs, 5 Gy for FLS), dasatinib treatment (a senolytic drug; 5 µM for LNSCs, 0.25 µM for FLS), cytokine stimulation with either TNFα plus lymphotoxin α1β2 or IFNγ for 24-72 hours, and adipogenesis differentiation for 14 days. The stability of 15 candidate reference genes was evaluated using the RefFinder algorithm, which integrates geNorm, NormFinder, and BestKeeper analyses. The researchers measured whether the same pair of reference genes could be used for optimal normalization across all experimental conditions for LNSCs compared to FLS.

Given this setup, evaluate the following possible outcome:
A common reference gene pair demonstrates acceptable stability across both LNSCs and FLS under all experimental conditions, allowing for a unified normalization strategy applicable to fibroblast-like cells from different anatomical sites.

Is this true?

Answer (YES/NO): NO